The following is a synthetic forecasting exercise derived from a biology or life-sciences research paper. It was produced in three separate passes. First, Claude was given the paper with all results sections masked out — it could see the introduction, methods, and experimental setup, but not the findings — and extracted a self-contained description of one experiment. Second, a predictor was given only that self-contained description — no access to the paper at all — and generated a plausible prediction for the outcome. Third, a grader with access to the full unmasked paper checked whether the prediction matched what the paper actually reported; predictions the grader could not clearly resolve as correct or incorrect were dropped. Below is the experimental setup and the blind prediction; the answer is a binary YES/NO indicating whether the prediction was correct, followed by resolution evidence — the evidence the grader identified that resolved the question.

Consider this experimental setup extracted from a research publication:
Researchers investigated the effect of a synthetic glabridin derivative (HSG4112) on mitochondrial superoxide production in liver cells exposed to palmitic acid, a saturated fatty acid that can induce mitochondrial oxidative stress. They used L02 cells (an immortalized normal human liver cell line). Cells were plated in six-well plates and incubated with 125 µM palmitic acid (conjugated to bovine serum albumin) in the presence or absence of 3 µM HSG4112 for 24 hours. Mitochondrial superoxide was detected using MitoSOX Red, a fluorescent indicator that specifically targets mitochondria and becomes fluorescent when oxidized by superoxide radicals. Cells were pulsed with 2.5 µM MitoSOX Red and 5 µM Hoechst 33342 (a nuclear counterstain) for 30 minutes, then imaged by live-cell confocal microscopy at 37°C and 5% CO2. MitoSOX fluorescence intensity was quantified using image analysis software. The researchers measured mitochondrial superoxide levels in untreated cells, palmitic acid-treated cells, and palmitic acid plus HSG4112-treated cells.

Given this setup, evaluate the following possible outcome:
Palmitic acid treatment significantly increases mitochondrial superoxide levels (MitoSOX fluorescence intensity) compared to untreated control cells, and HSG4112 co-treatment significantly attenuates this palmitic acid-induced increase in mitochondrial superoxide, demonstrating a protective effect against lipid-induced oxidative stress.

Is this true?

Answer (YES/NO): YES